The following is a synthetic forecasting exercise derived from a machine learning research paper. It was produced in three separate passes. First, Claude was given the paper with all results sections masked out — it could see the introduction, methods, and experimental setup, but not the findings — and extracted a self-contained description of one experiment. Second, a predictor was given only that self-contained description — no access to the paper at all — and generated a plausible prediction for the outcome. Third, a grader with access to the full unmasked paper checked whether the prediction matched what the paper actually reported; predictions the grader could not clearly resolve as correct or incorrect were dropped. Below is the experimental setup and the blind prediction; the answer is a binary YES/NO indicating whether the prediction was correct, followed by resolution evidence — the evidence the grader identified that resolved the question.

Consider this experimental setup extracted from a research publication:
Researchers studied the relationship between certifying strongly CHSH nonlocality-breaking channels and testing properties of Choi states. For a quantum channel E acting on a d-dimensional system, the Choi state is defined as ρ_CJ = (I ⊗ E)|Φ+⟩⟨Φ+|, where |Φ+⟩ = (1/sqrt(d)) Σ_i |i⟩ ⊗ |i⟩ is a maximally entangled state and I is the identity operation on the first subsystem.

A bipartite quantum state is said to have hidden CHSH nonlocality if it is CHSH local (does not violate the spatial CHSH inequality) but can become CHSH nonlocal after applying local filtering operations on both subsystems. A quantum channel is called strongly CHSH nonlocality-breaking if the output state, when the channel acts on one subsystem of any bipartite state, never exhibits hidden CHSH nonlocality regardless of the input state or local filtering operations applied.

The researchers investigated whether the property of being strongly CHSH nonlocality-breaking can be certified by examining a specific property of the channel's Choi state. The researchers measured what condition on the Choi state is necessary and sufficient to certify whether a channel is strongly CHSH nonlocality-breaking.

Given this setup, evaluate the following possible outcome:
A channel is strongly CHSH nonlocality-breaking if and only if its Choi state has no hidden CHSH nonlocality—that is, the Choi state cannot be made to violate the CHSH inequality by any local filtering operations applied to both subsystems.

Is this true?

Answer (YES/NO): YES